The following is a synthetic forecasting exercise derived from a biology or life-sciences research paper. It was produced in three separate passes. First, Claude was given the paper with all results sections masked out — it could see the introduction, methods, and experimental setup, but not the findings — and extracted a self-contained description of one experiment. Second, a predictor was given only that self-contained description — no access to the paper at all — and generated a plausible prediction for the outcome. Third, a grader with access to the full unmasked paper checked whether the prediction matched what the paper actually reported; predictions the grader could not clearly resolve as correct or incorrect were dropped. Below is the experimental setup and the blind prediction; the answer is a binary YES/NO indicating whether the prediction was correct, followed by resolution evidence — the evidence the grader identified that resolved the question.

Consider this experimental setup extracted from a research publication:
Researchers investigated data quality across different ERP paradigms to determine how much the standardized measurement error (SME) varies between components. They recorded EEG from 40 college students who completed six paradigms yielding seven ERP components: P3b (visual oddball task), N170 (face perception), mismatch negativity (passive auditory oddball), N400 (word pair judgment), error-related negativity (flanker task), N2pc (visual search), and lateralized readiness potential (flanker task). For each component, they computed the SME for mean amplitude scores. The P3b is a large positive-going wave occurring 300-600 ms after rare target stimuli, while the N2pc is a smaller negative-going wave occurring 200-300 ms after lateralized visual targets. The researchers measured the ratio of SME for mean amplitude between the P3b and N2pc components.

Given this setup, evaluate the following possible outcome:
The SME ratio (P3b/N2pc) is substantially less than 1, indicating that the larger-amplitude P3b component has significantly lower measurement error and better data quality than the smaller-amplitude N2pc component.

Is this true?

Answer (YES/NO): NO